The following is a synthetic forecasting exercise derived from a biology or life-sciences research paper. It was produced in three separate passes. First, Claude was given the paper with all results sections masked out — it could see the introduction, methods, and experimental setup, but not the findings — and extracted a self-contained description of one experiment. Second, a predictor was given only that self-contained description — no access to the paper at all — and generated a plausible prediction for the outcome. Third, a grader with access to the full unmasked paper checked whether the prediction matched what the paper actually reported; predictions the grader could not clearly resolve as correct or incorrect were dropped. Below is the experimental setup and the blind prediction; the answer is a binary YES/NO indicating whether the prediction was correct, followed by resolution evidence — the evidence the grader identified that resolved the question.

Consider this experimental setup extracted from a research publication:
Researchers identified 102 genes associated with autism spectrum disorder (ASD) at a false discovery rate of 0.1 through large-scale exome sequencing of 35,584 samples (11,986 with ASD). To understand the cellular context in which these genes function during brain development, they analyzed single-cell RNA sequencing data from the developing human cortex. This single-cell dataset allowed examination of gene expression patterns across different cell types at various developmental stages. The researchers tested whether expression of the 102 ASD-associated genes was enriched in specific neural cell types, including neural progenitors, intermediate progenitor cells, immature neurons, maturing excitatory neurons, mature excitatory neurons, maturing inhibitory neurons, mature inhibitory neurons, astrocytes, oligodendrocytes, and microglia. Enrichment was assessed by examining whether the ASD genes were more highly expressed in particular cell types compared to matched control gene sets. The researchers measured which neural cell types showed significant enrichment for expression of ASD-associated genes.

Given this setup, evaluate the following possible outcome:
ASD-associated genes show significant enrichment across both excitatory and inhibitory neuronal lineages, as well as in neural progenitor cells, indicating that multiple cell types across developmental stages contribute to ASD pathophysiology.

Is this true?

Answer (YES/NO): NO